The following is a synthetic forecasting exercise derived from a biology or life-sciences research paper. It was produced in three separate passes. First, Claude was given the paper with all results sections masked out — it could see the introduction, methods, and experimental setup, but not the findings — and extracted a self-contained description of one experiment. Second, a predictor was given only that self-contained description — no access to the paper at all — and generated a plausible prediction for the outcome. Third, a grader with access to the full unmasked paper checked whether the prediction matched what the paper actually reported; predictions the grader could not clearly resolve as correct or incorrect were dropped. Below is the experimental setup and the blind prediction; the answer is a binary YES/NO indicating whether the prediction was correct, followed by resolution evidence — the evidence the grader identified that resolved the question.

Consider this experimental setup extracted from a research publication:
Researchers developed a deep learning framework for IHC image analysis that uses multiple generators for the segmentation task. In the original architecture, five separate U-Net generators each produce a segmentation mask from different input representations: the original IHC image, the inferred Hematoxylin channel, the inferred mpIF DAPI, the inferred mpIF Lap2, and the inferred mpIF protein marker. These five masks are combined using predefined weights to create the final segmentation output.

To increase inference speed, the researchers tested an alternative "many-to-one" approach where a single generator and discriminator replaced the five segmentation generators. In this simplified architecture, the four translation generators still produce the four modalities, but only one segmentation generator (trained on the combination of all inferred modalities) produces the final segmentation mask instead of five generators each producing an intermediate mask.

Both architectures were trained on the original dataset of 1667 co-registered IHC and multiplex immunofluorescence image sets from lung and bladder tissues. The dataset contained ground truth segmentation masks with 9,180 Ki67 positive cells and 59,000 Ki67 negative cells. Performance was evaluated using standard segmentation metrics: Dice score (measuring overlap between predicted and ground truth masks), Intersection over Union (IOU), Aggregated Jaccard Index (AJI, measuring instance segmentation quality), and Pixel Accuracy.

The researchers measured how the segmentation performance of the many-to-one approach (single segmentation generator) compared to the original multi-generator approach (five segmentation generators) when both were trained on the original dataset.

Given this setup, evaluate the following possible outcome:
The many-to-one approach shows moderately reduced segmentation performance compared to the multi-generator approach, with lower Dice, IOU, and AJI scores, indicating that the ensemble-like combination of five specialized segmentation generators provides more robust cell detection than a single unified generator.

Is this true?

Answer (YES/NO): YES